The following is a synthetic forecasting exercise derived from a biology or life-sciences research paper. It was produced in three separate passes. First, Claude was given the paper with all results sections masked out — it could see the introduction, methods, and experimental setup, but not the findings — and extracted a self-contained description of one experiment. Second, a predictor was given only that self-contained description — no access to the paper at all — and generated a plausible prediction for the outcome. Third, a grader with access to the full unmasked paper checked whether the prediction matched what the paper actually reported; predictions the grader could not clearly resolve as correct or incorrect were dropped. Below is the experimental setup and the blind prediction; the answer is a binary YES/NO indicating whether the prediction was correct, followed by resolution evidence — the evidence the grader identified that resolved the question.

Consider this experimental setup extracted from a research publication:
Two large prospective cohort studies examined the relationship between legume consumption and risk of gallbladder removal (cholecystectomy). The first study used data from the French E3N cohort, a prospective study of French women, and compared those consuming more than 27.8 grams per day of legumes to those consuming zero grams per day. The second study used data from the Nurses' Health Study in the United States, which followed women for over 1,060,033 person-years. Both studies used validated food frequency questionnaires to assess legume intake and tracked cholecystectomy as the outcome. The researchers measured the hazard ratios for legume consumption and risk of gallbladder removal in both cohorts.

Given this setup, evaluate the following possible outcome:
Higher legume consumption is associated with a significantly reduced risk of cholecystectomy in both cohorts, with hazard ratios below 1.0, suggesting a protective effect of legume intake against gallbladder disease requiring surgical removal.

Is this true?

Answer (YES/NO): NO